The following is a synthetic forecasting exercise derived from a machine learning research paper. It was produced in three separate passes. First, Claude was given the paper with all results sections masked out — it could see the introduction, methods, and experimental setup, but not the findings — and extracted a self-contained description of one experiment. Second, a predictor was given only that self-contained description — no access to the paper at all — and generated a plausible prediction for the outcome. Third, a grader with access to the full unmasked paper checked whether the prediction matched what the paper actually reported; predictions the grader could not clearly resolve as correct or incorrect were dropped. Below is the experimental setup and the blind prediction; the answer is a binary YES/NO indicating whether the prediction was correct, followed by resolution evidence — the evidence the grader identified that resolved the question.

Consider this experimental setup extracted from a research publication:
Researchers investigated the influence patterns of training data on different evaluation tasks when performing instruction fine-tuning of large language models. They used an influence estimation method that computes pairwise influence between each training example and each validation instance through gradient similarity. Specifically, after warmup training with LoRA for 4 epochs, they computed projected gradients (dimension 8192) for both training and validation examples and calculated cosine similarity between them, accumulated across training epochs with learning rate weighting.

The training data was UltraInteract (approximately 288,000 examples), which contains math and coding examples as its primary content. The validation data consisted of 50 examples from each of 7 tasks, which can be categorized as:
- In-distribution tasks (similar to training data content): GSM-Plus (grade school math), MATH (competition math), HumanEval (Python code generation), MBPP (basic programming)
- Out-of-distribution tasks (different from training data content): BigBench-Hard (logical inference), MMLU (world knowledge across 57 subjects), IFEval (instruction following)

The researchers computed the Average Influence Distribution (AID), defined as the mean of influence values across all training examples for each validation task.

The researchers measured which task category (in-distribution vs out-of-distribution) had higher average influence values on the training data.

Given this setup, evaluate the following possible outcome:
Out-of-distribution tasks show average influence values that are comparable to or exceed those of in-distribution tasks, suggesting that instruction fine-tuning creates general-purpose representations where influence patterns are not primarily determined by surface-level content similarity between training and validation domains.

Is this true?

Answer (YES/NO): YES